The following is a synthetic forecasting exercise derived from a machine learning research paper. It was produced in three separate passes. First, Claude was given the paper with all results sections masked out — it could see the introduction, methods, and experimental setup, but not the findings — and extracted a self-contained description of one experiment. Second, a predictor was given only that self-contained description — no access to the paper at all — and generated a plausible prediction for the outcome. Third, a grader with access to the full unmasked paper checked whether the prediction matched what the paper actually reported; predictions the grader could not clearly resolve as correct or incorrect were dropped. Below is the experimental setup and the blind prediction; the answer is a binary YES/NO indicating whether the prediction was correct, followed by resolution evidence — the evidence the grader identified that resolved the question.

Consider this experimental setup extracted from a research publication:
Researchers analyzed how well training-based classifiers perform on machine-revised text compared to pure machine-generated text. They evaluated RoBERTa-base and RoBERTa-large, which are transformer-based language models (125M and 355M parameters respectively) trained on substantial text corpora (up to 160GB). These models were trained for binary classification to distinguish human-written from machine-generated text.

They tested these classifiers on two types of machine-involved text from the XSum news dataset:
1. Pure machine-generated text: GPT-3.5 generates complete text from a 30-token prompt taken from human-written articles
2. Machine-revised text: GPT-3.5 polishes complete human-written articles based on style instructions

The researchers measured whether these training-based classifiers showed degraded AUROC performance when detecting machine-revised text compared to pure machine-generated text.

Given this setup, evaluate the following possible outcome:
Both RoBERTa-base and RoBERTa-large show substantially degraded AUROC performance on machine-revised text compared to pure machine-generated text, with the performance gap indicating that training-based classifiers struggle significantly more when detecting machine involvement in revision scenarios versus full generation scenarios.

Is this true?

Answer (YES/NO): YES